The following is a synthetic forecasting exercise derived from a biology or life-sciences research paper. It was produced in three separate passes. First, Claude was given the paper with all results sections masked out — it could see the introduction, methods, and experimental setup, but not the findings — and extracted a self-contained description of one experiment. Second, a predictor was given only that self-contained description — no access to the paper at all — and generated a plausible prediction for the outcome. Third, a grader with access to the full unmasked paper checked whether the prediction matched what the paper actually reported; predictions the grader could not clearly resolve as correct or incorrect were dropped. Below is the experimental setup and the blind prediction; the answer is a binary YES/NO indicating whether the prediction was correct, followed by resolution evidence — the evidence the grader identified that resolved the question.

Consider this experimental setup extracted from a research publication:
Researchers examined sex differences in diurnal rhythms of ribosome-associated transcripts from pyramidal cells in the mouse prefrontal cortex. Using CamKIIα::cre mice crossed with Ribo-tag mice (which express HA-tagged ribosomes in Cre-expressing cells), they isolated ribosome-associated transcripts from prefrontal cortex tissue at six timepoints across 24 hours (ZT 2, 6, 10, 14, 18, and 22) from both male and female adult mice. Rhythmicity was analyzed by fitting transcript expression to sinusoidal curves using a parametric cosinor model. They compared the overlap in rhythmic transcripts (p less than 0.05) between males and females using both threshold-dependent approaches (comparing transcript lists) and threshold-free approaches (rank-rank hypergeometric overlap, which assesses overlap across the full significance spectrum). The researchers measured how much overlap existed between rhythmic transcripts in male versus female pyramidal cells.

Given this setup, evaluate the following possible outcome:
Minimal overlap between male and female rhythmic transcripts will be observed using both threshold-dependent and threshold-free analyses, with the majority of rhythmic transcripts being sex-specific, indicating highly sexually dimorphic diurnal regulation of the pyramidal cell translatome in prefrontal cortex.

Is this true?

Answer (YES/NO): NO